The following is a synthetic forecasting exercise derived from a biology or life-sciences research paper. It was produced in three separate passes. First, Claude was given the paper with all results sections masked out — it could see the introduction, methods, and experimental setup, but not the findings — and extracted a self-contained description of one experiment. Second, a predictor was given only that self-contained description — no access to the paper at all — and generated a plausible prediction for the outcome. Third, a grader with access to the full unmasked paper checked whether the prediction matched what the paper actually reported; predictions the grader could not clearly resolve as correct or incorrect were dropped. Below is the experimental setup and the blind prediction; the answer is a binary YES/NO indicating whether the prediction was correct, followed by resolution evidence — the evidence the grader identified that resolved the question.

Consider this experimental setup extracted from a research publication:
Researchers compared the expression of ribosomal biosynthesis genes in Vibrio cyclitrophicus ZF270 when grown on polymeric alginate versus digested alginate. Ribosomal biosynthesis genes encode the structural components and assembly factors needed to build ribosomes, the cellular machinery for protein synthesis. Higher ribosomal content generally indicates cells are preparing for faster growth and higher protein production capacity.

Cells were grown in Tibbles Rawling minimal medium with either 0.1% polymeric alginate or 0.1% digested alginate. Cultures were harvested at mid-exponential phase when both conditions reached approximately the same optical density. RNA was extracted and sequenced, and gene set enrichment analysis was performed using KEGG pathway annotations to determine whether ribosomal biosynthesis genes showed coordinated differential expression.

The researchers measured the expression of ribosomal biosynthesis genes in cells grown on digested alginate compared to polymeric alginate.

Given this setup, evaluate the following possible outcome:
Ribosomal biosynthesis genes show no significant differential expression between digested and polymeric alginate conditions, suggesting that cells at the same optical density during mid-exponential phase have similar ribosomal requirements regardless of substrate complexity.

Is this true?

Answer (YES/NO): NO